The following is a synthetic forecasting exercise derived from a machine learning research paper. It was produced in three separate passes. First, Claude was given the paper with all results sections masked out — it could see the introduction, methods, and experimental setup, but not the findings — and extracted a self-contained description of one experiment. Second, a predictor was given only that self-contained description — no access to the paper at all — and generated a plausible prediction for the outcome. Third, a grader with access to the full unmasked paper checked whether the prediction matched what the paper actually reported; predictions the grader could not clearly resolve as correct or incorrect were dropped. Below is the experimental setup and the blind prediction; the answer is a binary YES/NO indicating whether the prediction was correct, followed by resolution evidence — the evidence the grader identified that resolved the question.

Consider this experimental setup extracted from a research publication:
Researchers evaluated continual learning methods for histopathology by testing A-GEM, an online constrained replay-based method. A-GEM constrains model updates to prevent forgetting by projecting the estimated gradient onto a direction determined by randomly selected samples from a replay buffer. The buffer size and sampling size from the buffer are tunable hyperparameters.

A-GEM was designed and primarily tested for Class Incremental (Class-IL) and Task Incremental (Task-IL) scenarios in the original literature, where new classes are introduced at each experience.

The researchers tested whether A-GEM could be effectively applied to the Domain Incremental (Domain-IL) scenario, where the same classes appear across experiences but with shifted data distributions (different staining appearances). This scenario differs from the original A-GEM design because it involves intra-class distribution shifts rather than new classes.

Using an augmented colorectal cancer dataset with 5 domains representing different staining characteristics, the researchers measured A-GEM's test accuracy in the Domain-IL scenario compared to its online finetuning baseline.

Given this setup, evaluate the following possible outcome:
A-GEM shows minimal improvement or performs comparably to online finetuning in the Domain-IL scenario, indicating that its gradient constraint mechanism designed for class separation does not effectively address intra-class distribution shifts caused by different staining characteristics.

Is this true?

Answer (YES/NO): YES